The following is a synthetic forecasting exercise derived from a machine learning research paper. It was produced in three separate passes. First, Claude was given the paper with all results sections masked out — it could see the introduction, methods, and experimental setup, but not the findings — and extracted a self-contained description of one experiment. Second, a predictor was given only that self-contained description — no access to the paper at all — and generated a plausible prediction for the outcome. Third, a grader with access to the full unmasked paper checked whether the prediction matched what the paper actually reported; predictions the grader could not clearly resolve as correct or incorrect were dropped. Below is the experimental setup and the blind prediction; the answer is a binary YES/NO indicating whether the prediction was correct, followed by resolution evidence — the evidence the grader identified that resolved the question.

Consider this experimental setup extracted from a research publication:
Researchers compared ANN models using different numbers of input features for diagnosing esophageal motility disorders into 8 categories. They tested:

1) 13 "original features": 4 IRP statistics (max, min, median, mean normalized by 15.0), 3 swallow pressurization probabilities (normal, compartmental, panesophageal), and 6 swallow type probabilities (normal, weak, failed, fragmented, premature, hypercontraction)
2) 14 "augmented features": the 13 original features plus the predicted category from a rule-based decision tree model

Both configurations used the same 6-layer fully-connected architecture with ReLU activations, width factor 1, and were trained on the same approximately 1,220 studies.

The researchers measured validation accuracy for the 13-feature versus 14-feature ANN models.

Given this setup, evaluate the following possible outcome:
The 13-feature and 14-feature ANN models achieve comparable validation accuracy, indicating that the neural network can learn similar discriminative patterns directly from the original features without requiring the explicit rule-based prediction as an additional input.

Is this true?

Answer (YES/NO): YES